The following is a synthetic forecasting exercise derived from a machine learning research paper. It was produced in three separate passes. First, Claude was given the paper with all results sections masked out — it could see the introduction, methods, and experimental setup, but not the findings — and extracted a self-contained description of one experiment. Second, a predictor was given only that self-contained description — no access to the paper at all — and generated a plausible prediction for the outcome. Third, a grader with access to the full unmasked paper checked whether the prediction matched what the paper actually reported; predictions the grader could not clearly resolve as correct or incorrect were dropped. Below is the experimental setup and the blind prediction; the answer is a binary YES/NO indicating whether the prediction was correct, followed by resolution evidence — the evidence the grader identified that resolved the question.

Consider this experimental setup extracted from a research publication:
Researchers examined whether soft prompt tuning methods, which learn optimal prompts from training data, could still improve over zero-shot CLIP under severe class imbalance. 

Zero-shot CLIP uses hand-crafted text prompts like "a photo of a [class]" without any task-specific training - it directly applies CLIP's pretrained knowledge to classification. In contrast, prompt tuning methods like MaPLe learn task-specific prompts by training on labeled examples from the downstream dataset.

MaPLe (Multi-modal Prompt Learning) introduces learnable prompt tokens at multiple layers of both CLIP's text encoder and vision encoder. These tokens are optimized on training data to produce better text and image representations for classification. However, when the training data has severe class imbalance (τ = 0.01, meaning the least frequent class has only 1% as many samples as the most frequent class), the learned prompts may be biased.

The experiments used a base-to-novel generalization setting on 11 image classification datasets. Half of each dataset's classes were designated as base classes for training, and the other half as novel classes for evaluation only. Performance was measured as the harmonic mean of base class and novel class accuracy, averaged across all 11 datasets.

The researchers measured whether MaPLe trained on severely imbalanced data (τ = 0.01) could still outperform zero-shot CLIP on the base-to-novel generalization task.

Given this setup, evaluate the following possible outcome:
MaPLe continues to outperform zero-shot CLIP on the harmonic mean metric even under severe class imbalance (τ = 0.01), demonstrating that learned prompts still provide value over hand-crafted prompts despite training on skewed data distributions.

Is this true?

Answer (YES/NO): NO